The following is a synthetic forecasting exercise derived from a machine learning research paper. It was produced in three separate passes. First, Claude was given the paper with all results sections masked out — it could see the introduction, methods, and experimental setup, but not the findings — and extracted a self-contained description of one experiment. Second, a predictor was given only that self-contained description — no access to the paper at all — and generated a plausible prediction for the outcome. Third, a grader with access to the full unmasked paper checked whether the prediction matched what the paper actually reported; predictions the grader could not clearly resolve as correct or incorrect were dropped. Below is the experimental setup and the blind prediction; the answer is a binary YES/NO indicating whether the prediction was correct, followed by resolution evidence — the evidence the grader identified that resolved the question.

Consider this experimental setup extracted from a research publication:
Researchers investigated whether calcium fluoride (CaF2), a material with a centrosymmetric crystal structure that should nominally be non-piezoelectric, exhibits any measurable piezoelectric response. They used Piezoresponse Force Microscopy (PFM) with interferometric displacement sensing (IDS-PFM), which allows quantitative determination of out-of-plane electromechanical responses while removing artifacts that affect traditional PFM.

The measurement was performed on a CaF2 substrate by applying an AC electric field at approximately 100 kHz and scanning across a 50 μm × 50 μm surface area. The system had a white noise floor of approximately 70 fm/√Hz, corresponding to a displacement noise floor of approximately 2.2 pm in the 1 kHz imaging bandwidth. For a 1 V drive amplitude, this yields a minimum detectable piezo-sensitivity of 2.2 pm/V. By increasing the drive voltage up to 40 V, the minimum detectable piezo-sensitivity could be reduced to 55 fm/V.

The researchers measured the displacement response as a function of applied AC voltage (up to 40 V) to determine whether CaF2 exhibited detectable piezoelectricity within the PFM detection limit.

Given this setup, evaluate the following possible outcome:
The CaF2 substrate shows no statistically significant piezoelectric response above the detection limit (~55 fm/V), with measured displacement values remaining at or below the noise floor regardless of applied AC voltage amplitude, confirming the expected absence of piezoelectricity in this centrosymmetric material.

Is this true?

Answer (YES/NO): YES